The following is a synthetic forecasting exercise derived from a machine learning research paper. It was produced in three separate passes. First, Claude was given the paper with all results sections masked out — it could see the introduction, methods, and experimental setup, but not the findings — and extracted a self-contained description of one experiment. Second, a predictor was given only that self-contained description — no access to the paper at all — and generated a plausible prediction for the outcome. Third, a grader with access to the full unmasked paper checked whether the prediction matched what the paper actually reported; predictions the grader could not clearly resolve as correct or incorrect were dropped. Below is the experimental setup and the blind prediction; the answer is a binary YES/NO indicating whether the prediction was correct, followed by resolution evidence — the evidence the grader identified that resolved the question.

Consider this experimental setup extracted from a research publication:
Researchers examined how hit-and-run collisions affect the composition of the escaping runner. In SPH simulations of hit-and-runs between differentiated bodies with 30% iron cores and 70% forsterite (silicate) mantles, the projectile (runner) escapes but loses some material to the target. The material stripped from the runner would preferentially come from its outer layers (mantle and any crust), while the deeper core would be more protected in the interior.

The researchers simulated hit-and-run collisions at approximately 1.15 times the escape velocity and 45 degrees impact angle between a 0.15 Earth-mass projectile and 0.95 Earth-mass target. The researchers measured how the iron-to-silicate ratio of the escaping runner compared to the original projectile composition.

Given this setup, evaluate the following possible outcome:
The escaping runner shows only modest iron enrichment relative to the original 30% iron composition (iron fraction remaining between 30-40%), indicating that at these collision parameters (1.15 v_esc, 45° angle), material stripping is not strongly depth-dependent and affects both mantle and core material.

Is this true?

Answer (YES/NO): NO